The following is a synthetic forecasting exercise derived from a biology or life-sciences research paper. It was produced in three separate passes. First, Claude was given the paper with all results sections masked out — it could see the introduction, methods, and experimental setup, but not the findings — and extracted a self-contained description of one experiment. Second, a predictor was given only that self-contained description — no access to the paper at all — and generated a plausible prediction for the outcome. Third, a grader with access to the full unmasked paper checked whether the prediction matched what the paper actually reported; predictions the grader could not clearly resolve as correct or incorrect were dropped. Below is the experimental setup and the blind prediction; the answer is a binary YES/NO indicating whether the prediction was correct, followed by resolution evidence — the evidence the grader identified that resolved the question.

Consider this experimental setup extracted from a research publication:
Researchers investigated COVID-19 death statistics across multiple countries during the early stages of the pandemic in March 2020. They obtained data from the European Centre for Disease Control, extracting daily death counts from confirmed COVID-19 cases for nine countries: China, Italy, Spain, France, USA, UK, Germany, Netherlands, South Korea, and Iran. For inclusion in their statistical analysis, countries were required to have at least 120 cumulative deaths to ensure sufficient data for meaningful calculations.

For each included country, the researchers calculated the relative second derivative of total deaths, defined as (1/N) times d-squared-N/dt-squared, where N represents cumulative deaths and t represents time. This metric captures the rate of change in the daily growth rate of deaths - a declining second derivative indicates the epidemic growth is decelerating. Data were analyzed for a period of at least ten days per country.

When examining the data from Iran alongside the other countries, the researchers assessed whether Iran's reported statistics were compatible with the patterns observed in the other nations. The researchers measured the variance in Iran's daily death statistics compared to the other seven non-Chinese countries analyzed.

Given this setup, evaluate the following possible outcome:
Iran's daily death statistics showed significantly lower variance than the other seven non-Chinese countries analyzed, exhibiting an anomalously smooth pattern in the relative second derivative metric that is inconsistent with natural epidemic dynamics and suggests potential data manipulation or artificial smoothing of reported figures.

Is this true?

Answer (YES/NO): YES